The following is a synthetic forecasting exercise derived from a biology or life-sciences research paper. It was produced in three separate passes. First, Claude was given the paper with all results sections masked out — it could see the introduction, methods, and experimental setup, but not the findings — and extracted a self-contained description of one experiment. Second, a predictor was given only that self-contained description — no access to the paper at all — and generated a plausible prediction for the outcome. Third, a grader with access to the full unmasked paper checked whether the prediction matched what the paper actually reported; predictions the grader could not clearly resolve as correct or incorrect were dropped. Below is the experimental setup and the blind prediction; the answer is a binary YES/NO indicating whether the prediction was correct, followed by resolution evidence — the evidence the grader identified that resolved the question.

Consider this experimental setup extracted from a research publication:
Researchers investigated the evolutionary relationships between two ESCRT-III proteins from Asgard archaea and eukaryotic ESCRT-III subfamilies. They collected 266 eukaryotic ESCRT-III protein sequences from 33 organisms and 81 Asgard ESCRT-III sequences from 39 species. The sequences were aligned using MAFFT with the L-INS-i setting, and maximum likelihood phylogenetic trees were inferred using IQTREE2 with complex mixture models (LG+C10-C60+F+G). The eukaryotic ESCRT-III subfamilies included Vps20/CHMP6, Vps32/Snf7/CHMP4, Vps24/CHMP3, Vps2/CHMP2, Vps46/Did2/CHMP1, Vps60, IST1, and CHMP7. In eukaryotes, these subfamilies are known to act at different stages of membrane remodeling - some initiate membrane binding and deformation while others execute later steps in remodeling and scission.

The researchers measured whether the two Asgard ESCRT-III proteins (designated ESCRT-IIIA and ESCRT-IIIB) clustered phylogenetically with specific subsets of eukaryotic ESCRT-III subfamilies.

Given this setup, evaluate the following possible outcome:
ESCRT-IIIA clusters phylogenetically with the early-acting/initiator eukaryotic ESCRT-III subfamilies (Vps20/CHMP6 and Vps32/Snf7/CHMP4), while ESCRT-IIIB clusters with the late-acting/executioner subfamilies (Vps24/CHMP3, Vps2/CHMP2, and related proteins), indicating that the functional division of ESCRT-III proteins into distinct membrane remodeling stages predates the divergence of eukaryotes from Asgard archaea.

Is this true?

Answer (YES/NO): NO